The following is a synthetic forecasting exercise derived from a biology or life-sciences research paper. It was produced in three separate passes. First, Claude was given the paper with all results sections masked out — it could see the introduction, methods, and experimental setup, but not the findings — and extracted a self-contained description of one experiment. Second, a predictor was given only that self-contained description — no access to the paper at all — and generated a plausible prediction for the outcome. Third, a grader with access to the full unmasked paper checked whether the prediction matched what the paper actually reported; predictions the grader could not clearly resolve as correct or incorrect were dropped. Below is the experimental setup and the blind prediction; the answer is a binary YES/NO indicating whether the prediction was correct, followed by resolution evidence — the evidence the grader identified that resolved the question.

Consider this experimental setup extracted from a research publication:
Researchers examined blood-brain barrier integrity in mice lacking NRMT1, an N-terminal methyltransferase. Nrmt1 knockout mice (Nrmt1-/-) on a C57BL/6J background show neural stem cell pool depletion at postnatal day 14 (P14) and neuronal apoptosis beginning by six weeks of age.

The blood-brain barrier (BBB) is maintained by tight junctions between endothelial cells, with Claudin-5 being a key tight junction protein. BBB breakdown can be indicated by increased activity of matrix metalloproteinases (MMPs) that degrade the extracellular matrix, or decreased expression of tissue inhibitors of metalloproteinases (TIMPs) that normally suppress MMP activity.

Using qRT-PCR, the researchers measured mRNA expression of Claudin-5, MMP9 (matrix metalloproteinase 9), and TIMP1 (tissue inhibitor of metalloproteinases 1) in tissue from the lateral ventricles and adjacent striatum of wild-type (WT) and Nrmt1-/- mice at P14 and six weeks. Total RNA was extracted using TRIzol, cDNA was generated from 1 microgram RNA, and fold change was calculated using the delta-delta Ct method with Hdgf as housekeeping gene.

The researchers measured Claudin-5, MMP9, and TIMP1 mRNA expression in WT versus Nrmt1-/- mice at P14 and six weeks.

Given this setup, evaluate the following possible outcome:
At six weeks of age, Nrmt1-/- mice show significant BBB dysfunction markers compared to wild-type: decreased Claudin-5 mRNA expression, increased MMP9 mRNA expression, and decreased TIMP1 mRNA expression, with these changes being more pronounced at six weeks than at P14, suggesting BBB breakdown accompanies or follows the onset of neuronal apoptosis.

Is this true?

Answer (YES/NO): NO